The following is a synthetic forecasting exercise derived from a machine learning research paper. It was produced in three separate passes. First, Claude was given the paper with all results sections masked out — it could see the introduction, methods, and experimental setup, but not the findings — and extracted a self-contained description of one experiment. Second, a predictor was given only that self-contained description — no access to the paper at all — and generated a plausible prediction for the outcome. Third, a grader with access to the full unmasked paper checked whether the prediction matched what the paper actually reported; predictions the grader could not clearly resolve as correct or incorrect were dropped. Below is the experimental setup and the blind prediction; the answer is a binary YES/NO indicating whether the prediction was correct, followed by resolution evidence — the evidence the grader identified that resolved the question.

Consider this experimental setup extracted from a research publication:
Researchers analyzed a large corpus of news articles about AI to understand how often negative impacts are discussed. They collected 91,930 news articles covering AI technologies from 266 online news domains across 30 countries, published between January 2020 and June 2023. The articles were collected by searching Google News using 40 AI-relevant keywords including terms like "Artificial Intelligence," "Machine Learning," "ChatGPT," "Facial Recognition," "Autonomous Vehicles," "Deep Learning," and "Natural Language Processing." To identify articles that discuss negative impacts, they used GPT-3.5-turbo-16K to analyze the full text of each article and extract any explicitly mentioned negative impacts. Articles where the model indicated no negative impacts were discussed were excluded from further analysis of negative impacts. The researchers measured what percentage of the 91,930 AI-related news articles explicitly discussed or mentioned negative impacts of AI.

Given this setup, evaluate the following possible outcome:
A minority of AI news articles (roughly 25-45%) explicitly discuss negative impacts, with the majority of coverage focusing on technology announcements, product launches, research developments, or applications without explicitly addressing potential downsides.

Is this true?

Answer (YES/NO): NO